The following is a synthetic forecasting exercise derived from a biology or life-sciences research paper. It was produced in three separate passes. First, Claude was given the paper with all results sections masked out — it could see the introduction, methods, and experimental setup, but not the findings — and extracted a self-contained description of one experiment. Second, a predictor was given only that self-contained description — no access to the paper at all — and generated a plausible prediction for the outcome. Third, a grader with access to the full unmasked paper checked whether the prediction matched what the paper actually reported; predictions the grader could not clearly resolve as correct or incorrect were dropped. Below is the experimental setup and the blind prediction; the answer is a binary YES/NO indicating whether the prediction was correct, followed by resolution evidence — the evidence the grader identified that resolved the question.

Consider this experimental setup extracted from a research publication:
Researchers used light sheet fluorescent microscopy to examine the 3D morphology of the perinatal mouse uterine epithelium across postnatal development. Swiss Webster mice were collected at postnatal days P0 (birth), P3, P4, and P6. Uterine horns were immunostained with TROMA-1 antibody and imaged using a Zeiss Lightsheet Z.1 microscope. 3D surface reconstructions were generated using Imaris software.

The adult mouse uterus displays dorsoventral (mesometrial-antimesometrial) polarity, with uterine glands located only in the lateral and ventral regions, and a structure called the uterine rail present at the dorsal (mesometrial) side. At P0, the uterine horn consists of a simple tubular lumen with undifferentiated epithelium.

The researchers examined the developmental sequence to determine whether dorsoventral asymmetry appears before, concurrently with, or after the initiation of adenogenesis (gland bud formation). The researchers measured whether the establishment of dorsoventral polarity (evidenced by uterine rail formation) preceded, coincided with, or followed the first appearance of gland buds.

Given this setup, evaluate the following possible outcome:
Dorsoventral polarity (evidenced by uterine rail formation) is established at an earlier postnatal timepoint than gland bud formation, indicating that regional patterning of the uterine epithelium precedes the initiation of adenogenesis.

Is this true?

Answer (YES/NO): YES